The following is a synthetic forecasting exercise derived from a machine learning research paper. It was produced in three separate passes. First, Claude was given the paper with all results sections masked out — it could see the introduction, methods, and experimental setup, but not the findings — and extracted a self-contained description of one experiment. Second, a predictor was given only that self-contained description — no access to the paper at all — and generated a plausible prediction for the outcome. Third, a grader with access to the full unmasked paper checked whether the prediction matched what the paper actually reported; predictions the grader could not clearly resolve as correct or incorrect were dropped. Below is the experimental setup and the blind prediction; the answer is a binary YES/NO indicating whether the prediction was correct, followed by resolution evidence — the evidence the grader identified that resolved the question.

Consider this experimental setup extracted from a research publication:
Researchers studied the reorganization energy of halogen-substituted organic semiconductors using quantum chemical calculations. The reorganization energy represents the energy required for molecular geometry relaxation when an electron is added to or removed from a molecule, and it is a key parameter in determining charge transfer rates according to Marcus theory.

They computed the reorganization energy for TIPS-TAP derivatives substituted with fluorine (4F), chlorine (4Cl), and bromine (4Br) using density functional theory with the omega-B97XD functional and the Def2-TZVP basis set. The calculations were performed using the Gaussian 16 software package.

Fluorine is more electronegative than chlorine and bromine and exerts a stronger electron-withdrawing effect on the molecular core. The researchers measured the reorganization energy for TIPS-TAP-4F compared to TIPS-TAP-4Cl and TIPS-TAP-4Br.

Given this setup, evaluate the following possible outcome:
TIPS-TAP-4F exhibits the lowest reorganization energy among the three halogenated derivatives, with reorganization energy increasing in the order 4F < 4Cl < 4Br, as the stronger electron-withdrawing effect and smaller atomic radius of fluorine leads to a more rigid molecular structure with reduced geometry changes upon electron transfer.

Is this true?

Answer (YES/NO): NO